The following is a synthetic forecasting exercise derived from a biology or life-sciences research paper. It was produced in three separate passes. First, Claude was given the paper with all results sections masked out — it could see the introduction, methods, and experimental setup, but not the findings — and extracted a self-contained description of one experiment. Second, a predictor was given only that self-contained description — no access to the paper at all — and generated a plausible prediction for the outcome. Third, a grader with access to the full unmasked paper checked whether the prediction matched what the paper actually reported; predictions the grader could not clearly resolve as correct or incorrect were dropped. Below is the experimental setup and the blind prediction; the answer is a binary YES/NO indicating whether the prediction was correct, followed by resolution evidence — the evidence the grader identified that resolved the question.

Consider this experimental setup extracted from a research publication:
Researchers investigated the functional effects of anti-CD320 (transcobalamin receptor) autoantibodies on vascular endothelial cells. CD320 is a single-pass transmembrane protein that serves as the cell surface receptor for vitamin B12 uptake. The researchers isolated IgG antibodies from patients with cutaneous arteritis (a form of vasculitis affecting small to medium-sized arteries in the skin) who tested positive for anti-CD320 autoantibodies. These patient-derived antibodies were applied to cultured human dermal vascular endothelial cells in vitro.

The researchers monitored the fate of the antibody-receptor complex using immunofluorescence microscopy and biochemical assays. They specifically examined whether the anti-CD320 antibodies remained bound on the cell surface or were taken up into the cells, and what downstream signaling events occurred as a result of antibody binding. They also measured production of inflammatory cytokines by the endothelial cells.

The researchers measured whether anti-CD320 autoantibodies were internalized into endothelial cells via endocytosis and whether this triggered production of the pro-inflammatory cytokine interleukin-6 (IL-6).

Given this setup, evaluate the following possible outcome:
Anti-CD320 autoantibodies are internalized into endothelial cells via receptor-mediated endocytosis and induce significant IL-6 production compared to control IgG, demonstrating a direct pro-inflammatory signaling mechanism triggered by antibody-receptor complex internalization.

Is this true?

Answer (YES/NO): YES